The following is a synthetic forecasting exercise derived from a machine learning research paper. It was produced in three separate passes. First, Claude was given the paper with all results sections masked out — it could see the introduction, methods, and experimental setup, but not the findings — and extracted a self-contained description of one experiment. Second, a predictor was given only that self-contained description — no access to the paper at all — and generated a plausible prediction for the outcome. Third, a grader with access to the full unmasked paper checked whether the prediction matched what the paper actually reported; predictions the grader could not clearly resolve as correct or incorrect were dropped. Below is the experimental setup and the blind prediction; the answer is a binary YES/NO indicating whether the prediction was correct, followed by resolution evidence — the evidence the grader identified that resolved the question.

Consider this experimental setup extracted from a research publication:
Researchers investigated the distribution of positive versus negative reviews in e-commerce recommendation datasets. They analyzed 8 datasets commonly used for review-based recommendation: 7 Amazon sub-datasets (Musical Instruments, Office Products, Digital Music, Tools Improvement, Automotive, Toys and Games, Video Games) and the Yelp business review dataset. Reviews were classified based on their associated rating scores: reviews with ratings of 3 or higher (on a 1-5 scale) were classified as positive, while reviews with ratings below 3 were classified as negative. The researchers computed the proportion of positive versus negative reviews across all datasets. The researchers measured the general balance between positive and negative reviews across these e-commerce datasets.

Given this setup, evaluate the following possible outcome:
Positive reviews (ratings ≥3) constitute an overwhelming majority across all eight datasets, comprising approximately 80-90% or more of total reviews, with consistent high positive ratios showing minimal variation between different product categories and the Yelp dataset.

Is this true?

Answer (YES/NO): NO